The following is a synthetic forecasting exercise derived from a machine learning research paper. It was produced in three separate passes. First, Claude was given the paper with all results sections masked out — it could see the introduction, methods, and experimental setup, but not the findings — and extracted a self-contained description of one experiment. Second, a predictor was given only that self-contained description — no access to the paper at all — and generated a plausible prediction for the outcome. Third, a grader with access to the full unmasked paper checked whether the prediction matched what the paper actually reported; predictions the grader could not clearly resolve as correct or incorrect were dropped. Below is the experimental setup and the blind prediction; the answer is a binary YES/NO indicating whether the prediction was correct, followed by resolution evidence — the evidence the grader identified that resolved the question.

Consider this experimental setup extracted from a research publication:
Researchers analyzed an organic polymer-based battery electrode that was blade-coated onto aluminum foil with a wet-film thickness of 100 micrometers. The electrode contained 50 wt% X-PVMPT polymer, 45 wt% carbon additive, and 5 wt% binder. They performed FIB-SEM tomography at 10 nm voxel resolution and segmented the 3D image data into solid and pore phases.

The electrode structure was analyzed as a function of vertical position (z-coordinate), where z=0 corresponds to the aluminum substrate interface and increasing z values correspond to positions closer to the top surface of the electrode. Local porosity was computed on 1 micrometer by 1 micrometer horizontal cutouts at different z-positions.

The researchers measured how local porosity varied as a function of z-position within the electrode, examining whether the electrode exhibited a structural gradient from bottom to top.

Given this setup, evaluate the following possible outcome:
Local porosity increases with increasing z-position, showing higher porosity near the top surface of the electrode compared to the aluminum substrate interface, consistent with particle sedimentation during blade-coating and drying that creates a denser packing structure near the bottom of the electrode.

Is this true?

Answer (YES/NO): YES